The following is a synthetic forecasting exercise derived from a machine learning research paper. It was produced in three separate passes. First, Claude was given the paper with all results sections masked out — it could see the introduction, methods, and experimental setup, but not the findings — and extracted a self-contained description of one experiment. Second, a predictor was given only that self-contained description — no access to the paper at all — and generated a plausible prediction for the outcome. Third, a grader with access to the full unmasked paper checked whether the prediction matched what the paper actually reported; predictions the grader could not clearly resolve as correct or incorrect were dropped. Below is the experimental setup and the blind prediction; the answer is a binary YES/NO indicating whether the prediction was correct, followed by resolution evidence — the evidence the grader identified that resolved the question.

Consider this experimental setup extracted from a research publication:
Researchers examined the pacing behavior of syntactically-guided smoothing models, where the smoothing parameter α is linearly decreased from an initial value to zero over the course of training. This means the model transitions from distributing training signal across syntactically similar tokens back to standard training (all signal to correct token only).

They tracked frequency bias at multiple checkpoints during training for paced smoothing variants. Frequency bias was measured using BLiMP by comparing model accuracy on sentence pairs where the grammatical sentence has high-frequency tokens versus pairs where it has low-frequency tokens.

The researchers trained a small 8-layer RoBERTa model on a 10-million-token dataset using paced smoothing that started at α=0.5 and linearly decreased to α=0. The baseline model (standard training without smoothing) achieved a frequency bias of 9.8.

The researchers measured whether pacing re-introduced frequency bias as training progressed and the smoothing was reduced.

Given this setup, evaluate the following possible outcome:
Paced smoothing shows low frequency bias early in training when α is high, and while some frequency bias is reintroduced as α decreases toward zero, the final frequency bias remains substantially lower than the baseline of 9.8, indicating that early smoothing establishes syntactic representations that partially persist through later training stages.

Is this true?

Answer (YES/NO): YES